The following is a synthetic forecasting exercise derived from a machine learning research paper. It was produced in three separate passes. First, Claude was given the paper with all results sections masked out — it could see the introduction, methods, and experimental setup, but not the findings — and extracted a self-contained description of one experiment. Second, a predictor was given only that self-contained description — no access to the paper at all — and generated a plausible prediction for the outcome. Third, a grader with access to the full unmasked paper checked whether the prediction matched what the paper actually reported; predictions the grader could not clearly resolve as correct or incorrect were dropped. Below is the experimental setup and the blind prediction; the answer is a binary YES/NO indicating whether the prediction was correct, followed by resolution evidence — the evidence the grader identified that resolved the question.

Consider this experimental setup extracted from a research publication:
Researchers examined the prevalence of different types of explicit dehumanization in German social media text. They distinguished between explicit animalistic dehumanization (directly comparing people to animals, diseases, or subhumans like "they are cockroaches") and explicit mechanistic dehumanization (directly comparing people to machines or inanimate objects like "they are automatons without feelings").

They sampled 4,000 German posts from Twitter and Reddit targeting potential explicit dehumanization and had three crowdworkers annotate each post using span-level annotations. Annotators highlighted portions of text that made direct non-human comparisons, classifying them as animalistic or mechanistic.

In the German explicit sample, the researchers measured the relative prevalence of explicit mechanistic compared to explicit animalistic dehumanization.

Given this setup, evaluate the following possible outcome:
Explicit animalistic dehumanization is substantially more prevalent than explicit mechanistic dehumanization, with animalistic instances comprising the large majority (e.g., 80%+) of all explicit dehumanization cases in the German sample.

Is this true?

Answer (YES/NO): NO